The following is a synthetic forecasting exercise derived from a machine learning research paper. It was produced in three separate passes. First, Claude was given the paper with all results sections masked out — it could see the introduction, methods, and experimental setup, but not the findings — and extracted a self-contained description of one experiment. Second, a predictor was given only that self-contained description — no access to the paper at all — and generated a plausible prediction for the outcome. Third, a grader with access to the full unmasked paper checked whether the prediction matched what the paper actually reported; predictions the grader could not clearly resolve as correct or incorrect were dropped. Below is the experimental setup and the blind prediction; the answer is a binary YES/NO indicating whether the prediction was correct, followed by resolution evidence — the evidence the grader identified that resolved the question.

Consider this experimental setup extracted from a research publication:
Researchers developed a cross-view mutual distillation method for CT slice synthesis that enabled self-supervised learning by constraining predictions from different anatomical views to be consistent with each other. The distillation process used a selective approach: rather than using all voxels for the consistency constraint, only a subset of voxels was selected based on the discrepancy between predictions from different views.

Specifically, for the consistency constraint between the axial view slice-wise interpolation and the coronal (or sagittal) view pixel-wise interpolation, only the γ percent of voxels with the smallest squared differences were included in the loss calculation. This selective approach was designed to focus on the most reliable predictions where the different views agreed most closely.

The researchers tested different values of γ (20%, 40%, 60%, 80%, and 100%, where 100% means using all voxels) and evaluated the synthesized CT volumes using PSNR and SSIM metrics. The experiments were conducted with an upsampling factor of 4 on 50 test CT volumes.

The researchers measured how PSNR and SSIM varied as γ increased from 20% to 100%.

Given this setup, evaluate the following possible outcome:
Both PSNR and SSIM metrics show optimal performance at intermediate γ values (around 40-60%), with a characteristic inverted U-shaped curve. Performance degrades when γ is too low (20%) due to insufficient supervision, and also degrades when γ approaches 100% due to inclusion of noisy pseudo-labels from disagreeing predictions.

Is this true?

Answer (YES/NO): NO